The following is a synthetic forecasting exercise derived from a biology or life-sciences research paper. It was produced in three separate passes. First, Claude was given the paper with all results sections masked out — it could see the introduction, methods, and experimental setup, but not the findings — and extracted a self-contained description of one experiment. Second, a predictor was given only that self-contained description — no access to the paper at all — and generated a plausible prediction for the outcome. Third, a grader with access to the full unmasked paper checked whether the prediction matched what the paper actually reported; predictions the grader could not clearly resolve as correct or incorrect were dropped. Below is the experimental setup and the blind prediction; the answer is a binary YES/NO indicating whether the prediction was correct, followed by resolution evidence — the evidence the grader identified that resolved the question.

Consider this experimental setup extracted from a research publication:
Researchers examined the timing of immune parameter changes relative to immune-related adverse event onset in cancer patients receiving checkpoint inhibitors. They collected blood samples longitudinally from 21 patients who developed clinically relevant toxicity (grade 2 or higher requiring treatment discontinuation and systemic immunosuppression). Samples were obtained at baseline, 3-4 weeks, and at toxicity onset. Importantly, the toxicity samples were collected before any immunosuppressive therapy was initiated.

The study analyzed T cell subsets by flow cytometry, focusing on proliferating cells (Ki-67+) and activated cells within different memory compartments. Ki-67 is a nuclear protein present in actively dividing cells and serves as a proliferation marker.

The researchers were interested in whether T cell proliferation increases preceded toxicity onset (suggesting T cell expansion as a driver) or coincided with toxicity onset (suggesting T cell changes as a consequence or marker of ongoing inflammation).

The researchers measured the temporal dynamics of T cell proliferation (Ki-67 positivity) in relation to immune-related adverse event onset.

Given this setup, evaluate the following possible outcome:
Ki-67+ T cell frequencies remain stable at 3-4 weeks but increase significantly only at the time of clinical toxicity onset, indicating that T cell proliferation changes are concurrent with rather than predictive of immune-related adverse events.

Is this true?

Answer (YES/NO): NO